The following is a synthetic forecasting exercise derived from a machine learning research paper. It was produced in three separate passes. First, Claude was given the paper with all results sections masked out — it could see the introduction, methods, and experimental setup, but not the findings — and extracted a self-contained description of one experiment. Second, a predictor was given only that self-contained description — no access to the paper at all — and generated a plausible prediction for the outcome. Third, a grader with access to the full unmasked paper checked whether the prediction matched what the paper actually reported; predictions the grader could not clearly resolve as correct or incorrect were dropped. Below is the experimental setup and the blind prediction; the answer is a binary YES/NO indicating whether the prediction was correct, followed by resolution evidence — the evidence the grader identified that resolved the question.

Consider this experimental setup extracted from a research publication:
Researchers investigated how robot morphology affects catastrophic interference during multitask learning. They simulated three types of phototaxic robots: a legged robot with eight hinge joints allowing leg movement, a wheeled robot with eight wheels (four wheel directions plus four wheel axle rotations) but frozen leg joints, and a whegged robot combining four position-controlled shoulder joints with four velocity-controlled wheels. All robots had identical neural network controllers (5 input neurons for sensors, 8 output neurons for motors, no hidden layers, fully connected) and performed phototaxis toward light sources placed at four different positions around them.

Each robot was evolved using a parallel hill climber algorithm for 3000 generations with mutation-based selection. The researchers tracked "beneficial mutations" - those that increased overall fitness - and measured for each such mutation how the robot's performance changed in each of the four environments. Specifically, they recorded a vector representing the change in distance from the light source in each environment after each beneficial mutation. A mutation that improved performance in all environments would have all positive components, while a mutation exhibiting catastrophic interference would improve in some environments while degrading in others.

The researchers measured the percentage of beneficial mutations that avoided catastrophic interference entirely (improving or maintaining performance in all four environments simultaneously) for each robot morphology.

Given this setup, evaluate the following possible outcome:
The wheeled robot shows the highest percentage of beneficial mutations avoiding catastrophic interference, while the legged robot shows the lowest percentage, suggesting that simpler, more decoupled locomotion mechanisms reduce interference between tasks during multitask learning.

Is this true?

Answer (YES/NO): NO